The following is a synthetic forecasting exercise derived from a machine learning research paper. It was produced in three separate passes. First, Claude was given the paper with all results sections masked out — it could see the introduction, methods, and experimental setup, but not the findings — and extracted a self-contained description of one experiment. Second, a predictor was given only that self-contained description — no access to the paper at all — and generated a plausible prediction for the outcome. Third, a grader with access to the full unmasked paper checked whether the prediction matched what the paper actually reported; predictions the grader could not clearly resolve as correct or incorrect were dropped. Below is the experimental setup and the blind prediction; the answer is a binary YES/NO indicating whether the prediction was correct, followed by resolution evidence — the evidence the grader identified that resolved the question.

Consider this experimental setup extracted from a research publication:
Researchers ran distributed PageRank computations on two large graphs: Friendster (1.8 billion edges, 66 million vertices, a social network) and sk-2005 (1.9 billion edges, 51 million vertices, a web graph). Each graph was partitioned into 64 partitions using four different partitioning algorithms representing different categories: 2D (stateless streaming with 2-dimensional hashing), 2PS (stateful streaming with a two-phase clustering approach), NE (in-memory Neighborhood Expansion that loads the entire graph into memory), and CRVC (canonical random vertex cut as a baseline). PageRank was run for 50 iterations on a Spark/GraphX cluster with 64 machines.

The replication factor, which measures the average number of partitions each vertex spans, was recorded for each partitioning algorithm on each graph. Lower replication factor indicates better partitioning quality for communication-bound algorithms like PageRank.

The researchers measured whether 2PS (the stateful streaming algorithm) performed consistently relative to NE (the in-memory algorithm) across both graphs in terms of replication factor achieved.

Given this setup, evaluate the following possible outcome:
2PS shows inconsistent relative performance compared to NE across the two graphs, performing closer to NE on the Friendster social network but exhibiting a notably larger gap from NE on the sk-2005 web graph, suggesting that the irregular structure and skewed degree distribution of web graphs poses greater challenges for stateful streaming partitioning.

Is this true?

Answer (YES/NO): NO